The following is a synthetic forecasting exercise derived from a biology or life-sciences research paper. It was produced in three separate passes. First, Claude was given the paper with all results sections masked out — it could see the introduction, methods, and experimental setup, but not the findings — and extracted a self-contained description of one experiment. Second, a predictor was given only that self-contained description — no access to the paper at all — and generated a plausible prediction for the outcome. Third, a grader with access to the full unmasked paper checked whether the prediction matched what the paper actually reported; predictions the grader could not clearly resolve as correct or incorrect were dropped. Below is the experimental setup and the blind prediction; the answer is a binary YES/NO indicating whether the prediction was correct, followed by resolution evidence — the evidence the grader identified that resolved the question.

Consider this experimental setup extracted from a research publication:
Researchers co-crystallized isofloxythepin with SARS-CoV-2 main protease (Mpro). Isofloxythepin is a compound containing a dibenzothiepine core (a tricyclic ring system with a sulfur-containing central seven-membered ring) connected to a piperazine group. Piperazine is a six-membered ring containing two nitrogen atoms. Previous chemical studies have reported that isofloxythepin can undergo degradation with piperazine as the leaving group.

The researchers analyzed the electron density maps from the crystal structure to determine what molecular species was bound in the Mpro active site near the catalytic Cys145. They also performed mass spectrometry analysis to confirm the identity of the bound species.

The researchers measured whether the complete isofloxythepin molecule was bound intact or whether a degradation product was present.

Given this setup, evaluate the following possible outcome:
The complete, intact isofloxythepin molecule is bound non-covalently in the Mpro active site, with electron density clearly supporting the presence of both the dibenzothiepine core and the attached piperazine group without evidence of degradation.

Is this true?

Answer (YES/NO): NO